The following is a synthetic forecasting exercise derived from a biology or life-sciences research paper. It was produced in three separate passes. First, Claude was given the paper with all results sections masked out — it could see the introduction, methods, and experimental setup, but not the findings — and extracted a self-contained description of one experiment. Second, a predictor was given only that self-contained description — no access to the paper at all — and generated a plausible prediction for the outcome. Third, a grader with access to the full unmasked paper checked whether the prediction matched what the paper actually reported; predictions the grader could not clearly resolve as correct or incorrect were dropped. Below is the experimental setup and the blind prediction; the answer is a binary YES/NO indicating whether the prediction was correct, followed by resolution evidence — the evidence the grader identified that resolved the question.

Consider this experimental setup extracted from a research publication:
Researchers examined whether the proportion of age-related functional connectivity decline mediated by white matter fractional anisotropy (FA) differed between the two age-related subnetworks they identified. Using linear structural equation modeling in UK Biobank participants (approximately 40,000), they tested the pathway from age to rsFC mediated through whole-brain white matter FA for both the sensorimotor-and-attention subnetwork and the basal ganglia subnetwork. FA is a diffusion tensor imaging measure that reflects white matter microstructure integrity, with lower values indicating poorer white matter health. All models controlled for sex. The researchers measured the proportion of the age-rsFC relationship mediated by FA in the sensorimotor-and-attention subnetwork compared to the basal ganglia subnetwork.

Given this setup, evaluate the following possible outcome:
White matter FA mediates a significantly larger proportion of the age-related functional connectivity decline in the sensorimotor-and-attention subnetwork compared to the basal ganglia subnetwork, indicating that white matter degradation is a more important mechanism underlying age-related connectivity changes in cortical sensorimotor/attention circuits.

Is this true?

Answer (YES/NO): NO